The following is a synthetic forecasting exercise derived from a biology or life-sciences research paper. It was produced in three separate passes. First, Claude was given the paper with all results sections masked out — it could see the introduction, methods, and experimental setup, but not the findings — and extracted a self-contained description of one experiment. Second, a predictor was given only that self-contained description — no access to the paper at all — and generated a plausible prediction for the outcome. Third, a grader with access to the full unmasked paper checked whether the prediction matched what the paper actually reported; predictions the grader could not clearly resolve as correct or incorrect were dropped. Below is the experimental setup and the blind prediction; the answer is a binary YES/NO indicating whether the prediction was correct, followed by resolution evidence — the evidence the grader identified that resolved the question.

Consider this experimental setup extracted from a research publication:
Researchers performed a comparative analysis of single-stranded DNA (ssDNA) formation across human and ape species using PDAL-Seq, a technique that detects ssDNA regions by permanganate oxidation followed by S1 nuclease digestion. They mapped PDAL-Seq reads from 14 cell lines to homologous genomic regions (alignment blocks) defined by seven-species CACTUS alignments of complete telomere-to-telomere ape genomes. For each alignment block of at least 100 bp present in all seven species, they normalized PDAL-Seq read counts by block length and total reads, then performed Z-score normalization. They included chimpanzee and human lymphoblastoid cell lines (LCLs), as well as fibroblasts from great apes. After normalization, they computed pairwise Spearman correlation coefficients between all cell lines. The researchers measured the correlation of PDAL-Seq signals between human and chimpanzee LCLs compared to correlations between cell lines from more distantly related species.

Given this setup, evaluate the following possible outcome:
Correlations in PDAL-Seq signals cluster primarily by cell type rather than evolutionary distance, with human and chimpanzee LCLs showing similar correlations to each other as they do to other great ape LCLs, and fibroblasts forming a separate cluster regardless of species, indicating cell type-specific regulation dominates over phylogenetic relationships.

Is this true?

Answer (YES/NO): YES